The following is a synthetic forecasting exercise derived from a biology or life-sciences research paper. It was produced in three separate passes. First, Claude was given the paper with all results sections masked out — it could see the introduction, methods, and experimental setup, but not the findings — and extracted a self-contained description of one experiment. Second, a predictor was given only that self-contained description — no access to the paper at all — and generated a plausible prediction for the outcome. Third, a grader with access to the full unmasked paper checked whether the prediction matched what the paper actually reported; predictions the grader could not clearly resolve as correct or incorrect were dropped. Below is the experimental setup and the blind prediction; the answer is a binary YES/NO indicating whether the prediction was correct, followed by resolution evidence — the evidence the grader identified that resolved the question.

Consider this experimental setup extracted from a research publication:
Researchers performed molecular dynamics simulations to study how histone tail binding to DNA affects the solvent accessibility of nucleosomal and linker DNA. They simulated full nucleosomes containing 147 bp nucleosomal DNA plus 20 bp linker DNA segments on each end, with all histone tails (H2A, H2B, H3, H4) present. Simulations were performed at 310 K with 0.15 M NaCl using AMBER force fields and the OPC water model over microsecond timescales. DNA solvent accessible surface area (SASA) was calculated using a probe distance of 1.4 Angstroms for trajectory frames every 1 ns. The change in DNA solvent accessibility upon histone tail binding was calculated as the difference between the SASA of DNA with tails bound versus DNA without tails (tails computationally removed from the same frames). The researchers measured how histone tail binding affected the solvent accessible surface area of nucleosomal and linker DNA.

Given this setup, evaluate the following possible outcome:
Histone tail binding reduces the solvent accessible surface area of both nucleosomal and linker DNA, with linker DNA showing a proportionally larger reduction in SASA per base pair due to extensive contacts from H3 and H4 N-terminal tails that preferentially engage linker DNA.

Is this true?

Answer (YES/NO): NO